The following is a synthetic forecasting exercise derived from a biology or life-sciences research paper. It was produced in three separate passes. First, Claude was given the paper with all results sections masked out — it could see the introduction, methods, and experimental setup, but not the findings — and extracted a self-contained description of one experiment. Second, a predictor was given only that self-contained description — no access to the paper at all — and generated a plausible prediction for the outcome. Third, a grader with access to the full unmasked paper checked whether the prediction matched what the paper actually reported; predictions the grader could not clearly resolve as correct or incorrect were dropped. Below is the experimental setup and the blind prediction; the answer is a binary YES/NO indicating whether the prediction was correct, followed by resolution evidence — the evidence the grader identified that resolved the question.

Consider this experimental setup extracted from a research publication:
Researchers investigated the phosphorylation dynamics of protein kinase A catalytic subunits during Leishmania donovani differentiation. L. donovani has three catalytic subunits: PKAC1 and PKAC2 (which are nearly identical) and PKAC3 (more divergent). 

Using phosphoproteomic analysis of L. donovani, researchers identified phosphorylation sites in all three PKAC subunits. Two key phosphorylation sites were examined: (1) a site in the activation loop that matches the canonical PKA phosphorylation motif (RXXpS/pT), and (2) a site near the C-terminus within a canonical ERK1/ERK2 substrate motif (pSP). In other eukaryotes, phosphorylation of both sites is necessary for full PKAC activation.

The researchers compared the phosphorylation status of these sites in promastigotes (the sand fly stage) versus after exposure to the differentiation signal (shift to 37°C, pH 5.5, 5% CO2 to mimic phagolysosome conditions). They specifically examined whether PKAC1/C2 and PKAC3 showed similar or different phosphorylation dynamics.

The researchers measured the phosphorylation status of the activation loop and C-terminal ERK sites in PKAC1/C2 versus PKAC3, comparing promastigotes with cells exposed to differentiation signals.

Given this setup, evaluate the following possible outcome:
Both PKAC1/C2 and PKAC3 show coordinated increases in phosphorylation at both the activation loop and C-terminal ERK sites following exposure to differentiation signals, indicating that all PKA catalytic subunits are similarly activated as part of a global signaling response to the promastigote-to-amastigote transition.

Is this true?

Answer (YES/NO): NO